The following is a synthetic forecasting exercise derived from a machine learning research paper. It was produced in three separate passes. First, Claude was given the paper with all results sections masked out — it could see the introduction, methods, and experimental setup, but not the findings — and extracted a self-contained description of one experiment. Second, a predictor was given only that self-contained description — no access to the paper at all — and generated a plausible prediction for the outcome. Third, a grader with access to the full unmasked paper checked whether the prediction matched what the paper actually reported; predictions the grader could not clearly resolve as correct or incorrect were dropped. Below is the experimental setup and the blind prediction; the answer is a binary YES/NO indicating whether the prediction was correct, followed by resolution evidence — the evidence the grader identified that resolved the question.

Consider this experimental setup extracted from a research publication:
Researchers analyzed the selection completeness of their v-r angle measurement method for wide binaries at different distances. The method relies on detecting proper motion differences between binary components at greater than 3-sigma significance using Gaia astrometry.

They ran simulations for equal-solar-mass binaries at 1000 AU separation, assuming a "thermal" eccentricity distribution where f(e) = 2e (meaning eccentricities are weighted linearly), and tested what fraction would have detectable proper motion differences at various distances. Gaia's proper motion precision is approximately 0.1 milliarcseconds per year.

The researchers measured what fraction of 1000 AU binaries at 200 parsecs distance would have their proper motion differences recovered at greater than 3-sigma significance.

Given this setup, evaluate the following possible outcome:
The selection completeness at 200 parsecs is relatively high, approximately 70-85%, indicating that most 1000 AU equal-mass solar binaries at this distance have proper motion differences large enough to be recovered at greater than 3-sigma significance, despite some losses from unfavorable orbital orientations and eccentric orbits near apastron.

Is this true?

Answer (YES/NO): NO